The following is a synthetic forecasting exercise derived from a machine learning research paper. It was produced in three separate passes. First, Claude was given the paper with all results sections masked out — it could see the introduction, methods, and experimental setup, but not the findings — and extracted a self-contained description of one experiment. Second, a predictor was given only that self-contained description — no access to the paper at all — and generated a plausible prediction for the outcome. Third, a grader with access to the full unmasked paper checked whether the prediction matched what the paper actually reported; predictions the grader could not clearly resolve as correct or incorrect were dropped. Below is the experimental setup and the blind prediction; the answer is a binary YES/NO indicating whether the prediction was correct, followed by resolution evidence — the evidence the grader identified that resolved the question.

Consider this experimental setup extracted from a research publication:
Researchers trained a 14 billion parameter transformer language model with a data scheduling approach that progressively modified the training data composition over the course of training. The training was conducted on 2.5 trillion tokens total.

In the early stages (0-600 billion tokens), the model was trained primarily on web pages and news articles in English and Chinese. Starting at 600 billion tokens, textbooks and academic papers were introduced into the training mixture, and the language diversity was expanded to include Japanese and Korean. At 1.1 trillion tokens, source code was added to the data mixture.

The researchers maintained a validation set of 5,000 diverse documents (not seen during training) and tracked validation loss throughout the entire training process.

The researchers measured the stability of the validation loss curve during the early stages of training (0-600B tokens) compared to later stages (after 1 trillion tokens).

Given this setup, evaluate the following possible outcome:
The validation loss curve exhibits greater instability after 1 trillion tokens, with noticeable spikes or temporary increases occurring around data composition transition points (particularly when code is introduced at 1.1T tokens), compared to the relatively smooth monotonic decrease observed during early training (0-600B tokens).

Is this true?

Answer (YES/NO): NO